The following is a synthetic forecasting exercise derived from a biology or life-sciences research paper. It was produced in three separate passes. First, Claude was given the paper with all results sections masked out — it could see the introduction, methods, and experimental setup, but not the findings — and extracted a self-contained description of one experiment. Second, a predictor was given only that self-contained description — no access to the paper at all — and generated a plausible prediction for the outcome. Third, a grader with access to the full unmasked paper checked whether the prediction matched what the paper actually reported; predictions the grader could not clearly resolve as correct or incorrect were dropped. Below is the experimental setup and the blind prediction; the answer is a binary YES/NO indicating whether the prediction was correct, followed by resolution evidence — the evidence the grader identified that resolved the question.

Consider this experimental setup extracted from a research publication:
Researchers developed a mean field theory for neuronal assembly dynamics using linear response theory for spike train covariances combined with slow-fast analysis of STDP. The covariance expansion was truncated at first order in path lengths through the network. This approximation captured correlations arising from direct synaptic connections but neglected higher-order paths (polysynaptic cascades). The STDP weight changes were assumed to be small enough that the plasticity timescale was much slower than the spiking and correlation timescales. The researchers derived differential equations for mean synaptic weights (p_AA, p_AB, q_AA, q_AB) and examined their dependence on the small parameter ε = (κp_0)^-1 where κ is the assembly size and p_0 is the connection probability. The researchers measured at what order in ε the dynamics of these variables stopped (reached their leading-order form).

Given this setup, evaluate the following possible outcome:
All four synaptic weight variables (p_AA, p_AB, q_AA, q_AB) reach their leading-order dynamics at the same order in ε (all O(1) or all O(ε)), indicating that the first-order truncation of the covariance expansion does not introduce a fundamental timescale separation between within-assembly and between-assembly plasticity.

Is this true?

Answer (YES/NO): YES